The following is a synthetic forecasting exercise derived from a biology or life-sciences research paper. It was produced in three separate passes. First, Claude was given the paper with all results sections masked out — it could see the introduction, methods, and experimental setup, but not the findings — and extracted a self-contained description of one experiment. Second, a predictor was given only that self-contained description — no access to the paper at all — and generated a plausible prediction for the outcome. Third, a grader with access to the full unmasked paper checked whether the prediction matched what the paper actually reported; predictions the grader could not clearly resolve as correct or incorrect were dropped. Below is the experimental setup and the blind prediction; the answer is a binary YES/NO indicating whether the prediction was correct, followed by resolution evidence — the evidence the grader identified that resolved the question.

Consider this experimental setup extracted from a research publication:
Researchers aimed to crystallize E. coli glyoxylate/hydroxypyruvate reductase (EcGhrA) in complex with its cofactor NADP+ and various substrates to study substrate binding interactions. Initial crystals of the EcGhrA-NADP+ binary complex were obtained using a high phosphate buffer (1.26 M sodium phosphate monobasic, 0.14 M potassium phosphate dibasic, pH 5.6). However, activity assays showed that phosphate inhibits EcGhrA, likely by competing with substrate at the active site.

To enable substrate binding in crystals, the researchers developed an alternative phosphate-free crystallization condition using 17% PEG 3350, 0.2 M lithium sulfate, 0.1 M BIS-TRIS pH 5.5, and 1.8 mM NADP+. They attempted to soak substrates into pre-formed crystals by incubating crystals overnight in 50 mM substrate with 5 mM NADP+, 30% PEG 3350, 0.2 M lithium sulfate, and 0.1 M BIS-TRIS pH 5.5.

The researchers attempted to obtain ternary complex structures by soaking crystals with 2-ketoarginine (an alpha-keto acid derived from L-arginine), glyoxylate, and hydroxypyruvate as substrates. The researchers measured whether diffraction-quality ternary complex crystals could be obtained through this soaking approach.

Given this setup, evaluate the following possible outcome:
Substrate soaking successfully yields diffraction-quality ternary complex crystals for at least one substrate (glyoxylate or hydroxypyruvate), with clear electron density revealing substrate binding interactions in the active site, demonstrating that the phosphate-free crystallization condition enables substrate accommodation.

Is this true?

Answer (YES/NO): YES